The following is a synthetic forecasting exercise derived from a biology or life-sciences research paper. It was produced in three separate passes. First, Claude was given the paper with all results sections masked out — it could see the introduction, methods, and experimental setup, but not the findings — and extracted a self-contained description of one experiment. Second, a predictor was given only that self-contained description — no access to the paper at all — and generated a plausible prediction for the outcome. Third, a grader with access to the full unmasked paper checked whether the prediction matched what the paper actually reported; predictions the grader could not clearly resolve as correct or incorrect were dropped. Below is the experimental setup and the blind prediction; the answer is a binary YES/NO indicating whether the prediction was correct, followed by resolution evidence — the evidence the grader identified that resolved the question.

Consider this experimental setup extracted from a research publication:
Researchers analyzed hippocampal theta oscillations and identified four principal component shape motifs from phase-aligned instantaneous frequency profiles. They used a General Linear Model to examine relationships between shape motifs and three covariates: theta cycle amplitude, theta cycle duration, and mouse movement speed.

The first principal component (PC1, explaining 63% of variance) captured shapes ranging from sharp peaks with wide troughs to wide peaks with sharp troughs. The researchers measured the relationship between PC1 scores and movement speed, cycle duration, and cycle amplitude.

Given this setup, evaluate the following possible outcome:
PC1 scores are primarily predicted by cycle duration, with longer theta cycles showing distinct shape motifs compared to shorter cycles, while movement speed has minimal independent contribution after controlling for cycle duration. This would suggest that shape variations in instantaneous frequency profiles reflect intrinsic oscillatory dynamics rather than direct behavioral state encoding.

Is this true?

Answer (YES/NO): NO